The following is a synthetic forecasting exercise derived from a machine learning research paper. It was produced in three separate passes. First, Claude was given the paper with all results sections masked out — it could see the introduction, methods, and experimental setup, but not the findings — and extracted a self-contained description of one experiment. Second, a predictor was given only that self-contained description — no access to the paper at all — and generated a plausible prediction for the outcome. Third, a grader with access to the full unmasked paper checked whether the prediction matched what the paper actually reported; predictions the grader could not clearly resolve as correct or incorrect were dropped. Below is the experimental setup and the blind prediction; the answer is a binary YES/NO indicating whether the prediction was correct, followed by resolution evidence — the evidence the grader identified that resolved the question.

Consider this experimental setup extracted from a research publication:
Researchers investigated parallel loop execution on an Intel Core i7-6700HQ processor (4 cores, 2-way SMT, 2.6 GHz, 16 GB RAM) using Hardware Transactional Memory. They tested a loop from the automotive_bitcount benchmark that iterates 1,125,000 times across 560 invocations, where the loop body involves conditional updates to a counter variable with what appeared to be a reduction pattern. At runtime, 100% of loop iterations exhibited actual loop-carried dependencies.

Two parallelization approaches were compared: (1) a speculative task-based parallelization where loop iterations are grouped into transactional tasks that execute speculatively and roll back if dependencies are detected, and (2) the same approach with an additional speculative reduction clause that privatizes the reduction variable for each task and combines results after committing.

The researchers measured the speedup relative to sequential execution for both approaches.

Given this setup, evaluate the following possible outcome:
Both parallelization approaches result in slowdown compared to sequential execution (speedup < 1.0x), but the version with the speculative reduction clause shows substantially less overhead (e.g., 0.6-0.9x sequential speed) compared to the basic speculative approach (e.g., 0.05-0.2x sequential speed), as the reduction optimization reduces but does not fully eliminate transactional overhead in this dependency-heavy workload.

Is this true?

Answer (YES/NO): NO